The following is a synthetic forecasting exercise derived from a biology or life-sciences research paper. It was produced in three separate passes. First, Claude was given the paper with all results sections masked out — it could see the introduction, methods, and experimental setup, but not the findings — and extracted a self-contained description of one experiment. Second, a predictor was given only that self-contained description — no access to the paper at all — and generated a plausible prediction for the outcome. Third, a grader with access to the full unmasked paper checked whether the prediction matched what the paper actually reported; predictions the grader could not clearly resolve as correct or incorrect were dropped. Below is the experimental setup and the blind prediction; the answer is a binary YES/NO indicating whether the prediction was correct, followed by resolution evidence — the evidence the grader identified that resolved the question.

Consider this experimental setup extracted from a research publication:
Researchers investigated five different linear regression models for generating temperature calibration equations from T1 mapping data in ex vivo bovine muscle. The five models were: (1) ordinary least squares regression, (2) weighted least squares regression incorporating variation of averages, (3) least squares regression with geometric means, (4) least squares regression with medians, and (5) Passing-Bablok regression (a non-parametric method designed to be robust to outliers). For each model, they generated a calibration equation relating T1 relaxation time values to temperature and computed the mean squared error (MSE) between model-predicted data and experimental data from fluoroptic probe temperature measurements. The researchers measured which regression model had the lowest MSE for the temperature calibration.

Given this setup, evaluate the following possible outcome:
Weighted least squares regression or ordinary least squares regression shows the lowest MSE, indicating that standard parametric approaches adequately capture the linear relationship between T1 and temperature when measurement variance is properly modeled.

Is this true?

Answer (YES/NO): YES